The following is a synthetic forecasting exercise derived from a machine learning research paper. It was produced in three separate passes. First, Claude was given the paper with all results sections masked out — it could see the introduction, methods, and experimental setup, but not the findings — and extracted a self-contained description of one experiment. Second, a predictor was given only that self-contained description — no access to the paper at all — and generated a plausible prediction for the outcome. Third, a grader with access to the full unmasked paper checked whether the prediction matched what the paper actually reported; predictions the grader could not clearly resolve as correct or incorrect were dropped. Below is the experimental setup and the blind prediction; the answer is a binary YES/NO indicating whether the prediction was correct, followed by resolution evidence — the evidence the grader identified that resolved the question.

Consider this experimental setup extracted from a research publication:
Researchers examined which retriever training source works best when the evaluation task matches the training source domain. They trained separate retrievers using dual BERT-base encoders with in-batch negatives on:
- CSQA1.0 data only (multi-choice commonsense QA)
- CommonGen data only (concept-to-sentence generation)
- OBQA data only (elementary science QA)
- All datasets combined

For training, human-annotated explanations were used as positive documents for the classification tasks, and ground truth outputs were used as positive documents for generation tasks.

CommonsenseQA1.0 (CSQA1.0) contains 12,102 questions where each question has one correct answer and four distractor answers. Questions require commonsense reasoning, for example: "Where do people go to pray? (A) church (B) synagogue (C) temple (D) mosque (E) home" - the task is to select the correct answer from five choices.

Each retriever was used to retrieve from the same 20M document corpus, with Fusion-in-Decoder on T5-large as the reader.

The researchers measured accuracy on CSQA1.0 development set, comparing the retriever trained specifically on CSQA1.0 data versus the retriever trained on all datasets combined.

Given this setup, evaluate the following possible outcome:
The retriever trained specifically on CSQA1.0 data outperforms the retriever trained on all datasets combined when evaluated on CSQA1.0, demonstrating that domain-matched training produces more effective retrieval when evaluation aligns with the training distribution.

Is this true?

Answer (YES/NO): NO